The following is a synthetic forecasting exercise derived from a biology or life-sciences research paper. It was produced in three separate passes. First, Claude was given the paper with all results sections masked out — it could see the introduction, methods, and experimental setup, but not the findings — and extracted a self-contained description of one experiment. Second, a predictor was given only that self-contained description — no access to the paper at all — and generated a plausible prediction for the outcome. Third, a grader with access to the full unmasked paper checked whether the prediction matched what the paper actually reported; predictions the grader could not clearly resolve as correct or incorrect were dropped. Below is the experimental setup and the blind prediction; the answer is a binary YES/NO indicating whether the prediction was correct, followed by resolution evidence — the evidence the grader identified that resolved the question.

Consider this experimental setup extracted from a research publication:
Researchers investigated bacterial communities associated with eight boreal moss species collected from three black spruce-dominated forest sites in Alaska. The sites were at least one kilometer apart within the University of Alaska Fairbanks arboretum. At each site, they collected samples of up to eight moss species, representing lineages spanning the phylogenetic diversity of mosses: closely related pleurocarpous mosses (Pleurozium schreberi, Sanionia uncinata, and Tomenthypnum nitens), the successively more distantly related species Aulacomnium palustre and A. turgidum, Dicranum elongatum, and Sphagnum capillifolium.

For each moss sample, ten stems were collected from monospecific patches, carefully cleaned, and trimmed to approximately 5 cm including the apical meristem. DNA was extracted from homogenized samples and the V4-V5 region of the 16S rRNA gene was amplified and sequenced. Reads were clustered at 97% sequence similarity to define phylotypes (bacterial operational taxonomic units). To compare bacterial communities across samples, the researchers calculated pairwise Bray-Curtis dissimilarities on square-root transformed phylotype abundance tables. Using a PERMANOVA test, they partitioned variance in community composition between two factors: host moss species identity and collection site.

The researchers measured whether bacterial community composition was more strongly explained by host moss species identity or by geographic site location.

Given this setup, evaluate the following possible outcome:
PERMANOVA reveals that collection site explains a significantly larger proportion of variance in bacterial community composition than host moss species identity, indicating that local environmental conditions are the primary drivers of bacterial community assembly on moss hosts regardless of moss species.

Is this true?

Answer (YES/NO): NO